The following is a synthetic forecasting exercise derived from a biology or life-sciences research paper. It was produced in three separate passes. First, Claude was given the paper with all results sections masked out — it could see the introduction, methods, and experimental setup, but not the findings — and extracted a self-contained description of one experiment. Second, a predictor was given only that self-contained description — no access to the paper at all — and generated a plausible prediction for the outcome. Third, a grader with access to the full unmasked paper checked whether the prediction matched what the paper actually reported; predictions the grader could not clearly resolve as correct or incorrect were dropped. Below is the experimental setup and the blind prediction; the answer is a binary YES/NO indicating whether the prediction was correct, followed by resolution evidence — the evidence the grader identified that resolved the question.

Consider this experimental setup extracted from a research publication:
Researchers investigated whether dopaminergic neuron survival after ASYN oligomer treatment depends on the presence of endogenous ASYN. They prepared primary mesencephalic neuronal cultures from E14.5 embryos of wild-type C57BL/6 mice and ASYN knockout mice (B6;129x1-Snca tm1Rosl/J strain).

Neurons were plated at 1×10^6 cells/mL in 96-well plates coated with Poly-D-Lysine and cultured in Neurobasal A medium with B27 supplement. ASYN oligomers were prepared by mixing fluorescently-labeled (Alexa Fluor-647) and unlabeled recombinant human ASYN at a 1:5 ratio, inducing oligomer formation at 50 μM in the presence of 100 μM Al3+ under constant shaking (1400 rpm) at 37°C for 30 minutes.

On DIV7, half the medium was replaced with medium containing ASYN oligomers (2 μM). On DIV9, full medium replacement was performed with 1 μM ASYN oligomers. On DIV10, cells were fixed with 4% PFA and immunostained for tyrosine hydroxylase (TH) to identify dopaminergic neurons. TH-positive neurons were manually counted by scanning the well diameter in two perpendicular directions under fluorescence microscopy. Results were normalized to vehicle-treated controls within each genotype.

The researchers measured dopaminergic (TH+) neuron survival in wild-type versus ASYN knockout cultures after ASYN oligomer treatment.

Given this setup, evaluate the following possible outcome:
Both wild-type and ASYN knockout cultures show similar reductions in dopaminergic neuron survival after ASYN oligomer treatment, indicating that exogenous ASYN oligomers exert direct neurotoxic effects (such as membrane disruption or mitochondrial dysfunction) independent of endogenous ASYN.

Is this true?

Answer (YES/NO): YES